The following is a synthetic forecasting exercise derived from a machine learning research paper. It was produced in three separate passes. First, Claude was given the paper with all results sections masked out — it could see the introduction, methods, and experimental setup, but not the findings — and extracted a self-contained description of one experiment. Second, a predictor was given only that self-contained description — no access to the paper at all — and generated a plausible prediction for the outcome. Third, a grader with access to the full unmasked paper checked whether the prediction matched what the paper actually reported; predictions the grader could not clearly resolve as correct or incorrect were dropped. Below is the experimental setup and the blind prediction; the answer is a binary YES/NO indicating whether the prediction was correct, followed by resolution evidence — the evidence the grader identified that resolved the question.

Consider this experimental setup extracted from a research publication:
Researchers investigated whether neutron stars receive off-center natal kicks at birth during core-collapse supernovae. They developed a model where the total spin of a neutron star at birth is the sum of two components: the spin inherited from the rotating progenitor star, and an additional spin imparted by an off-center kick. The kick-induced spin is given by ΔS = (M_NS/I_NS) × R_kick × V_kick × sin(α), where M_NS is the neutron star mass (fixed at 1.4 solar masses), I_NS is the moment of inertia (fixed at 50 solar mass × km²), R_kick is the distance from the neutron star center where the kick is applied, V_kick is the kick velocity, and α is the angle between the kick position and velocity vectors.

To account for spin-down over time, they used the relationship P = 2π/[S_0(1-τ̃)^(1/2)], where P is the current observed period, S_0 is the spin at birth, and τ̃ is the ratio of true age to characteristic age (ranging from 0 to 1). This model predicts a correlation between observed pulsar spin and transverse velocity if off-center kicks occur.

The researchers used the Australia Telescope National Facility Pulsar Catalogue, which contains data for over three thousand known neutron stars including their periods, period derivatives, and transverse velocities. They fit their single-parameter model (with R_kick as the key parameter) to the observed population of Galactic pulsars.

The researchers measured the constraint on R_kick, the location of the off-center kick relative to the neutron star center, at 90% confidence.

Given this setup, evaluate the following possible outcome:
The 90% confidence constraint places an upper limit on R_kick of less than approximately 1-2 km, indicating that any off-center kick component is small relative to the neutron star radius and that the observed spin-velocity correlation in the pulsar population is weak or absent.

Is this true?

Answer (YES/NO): NO